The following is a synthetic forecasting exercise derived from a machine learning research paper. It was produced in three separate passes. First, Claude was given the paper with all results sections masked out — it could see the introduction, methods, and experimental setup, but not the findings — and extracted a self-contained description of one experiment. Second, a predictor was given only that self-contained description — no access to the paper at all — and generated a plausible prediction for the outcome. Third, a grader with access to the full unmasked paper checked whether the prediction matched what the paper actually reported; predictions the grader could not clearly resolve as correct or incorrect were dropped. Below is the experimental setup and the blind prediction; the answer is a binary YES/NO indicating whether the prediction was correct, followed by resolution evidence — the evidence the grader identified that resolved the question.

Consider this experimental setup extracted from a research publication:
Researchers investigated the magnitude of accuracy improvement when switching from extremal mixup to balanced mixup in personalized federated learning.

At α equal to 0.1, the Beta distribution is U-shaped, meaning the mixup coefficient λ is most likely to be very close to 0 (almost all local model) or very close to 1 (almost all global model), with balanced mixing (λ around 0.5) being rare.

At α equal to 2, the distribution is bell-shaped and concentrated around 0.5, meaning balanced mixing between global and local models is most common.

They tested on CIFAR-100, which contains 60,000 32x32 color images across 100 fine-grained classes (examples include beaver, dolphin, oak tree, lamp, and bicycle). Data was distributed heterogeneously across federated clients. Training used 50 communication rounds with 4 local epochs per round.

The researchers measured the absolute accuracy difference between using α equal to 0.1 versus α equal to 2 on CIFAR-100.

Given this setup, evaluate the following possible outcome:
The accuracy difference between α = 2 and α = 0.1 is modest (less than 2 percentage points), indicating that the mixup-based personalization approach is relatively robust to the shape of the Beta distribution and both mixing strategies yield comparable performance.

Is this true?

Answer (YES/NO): NO